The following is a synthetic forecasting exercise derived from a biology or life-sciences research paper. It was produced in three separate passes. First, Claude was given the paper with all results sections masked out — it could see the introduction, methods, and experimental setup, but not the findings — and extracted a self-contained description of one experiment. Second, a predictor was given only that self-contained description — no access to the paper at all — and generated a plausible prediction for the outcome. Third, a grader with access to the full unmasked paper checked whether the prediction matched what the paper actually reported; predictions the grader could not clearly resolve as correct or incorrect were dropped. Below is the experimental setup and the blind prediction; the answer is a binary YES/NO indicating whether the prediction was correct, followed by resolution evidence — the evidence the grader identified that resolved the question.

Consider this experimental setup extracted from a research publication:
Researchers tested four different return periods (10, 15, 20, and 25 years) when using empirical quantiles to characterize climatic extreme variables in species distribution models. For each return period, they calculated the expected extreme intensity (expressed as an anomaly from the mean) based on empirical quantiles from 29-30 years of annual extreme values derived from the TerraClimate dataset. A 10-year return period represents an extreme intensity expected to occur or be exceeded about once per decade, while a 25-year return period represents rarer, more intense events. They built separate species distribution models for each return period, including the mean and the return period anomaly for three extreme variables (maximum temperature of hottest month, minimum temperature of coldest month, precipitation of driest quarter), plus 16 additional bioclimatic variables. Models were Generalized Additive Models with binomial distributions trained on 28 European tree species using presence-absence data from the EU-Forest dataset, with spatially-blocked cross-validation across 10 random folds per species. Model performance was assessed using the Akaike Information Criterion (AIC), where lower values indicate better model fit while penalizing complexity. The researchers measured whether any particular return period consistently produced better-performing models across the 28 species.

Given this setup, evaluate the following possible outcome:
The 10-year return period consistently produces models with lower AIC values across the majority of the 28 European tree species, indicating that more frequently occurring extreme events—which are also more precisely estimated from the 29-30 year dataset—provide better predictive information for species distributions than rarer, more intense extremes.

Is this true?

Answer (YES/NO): NO